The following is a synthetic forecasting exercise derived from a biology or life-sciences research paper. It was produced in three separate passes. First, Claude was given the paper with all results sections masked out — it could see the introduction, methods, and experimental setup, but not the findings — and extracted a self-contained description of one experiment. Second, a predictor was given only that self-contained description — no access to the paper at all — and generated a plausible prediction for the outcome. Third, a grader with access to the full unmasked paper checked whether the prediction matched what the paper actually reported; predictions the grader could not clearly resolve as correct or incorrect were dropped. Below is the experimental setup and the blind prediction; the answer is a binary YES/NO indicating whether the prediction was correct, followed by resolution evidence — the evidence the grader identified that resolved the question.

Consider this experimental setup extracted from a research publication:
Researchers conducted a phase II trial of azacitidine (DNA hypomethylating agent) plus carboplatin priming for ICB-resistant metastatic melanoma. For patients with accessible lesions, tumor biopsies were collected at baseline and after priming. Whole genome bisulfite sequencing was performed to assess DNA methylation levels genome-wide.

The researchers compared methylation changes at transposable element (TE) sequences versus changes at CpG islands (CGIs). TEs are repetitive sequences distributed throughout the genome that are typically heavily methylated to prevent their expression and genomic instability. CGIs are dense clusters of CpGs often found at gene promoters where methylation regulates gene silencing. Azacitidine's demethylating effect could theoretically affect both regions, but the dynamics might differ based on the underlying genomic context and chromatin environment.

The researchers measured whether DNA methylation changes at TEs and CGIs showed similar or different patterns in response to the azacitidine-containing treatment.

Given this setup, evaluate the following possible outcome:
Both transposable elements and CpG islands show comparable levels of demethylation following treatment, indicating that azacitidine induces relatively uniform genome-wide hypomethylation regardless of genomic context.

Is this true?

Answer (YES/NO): NO